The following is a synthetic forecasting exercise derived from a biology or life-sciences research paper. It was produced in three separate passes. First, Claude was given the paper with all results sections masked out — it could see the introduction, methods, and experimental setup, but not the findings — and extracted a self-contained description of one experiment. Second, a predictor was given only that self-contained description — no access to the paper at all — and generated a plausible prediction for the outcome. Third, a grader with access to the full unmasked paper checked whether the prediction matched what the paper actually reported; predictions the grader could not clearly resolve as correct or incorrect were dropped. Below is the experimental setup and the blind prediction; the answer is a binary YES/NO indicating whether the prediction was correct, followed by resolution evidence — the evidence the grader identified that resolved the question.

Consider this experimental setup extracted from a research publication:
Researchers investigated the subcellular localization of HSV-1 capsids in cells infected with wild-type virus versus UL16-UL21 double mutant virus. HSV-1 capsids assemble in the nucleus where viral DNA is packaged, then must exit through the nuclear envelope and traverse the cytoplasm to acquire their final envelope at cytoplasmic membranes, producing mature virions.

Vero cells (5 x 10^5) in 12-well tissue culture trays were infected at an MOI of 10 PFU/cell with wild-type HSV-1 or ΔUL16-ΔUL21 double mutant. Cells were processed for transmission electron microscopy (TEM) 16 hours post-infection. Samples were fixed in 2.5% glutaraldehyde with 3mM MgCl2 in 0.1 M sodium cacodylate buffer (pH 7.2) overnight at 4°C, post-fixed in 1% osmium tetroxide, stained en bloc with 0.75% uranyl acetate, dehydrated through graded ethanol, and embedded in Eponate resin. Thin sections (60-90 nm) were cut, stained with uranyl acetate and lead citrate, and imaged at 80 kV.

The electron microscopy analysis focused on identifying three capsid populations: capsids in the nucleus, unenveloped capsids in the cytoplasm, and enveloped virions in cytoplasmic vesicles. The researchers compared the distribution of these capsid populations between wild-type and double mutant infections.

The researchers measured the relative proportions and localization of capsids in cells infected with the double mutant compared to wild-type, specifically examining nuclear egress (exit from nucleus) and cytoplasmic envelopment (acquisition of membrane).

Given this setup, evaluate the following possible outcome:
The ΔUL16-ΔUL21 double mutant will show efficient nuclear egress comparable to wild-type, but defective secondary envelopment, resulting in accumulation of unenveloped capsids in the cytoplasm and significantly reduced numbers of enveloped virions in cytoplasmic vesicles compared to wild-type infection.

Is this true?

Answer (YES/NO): YES